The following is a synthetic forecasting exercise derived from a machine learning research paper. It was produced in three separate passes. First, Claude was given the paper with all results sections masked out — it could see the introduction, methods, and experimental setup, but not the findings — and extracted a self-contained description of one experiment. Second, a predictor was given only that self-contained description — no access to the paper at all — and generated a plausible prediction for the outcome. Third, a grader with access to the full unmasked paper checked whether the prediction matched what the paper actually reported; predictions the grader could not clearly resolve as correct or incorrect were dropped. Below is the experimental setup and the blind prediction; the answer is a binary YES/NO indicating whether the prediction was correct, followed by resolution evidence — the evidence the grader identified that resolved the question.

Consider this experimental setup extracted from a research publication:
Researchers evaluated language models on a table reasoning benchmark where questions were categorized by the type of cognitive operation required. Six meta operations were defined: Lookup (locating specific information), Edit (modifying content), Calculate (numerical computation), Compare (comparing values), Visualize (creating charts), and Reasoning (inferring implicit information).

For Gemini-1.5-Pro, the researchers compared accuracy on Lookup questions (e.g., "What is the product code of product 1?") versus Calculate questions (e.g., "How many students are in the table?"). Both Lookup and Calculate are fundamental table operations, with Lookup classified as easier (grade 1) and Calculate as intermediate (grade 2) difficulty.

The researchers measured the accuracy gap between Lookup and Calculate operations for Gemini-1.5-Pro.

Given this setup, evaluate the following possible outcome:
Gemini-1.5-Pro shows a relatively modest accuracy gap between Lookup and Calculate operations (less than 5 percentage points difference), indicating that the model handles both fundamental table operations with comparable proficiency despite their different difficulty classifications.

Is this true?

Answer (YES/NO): NO